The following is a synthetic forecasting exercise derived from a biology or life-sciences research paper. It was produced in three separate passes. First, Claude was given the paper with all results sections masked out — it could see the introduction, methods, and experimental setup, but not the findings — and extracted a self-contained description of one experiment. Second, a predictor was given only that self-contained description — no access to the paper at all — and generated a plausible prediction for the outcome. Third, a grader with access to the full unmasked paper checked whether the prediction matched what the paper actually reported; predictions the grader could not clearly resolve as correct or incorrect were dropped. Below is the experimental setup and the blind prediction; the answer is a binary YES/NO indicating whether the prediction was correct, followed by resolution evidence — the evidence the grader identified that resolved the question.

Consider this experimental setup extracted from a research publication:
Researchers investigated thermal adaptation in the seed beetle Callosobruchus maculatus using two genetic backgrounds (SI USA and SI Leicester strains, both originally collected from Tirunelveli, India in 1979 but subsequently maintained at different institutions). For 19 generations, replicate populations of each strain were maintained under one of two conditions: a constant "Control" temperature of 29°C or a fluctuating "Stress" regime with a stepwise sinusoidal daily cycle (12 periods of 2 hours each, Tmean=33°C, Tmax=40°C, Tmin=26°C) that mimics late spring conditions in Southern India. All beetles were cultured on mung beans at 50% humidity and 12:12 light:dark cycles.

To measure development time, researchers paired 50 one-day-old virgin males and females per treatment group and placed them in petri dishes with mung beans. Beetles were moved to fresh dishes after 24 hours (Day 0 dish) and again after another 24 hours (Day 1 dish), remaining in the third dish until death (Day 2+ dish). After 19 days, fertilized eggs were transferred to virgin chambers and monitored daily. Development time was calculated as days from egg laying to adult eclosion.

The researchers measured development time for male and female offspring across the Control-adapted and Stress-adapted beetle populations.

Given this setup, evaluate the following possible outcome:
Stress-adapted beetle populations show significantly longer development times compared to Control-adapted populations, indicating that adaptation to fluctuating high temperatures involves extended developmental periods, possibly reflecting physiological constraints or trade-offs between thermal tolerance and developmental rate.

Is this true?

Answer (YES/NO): NO